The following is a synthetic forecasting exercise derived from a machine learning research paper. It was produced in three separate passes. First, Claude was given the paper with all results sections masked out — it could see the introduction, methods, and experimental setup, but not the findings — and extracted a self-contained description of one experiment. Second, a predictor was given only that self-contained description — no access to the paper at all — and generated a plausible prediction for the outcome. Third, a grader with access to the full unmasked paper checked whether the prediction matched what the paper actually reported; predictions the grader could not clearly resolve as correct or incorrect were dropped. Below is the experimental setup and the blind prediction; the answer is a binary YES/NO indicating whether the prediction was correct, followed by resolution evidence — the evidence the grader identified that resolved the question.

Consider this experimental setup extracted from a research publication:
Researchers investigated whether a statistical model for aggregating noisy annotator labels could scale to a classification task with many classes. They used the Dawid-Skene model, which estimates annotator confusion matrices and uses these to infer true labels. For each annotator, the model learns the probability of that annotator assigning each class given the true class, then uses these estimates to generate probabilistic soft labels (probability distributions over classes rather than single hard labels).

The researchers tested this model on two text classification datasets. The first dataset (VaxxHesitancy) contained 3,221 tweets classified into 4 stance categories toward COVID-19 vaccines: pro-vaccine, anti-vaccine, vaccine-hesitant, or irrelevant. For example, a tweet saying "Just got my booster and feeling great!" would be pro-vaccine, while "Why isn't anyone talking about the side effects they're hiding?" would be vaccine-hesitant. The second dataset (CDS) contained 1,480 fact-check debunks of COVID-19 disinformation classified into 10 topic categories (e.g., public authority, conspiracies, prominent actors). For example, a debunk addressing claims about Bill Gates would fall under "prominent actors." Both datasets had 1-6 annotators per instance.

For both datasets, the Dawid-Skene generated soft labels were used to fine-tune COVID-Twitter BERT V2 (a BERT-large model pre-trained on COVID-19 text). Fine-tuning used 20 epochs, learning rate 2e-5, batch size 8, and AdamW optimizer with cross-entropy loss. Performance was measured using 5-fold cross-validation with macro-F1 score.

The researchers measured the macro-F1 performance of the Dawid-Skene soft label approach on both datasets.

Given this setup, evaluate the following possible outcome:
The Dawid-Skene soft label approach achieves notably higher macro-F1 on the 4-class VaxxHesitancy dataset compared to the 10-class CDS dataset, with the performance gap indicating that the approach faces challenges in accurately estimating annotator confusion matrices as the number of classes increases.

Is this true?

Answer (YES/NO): YES